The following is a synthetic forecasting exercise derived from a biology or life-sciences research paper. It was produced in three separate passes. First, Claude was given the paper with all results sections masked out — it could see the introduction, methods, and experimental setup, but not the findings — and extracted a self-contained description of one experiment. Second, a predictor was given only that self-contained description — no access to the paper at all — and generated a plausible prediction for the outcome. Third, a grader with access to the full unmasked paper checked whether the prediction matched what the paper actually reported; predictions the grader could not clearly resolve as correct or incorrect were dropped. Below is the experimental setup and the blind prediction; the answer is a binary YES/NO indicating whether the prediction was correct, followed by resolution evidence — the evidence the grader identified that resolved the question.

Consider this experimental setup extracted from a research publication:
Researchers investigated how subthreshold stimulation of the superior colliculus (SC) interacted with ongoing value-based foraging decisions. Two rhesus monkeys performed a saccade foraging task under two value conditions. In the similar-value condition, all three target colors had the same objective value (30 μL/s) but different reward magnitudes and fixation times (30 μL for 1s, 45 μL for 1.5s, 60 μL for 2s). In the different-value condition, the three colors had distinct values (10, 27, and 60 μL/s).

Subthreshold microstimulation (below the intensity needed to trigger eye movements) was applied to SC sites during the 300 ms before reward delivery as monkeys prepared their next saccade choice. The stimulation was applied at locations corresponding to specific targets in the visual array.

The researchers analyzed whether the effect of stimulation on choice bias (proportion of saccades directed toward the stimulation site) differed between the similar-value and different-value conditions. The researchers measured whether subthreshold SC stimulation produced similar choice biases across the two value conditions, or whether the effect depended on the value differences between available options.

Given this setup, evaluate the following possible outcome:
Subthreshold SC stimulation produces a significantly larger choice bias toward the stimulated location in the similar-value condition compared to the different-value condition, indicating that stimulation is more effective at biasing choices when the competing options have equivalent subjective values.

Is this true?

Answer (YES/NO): NO